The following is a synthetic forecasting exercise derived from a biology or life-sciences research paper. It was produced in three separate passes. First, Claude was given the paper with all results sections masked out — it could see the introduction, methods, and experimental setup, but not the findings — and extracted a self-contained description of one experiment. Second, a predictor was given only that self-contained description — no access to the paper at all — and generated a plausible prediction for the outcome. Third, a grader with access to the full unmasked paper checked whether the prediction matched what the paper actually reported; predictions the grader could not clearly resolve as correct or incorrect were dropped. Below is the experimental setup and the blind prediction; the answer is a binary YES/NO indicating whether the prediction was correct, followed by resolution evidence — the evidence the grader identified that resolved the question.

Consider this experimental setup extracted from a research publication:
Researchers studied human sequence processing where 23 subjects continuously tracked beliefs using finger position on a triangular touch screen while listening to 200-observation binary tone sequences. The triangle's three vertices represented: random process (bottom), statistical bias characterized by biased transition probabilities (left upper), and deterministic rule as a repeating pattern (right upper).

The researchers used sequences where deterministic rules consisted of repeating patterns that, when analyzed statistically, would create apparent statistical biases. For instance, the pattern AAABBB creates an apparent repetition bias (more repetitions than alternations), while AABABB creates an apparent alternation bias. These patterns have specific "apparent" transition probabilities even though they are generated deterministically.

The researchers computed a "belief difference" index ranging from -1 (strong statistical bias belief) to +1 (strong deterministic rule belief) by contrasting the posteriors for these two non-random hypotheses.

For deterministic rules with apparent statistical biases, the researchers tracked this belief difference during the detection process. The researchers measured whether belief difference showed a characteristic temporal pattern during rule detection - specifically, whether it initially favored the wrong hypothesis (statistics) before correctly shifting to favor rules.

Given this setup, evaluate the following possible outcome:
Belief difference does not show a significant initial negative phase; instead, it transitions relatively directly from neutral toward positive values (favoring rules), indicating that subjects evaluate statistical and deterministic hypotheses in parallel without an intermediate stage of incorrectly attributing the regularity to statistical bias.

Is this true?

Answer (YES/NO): NO